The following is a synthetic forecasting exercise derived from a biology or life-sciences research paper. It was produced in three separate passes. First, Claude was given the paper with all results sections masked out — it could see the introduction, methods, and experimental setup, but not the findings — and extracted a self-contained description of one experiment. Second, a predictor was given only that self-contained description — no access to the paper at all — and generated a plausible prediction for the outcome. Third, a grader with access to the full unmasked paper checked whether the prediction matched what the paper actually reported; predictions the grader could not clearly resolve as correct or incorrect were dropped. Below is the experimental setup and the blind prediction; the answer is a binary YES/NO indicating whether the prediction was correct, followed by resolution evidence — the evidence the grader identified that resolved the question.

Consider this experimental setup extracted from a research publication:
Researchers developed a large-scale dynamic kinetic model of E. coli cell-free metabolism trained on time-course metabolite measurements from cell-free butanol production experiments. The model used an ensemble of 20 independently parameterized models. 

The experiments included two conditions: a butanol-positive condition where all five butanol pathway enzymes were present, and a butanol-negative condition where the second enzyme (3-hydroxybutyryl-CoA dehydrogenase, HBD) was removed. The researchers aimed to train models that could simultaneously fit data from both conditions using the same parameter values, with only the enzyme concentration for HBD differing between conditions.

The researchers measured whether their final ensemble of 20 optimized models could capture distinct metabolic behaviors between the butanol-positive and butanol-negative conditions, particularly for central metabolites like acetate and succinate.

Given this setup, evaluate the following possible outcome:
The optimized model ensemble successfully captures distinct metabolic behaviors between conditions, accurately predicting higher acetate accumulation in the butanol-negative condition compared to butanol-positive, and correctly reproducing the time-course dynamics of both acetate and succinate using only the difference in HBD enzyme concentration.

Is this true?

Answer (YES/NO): YES